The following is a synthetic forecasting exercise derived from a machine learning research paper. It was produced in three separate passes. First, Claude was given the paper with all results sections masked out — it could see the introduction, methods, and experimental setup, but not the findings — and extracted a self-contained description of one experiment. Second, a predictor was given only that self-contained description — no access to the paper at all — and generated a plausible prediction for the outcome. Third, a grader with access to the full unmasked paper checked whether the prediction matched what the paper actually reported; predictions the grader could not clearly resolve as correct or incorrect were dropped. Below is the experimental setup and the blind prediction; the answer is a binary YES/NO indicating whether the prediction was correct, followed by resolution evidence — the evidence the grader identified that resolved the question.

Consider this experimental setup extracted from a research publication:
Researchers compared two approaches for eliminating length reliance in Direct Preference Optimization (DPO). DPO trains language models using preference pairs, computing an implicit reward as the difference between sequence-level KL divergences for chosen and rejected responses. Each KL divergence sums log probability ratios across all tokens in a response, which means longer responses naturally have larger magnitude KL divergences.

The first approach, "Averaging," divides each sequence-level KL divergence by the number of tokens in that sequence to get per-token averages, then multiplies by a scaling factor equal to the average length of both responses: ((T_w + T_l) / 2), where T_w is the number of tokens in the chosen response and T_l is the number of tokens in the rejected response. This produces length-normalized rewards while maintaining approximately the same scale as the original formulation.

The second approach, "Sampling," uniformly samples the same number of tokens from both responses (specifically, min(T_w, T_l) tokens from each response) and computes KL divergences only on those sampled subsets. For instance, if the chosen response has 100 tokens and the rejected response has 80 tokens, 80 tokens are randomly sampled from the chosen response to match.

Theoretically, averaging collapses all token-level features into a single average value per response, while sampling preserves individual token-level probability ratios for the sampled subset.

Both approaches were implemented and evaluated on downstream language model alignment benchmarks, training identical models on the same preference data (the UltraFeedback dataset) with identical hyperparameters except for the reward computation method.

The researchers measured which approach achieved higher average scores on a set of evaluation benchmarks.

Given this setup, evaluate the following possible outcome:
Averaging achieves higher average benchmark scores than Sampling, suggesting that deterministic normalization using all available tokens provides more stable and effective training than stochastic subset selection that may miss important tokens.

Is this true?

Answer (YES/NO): NO